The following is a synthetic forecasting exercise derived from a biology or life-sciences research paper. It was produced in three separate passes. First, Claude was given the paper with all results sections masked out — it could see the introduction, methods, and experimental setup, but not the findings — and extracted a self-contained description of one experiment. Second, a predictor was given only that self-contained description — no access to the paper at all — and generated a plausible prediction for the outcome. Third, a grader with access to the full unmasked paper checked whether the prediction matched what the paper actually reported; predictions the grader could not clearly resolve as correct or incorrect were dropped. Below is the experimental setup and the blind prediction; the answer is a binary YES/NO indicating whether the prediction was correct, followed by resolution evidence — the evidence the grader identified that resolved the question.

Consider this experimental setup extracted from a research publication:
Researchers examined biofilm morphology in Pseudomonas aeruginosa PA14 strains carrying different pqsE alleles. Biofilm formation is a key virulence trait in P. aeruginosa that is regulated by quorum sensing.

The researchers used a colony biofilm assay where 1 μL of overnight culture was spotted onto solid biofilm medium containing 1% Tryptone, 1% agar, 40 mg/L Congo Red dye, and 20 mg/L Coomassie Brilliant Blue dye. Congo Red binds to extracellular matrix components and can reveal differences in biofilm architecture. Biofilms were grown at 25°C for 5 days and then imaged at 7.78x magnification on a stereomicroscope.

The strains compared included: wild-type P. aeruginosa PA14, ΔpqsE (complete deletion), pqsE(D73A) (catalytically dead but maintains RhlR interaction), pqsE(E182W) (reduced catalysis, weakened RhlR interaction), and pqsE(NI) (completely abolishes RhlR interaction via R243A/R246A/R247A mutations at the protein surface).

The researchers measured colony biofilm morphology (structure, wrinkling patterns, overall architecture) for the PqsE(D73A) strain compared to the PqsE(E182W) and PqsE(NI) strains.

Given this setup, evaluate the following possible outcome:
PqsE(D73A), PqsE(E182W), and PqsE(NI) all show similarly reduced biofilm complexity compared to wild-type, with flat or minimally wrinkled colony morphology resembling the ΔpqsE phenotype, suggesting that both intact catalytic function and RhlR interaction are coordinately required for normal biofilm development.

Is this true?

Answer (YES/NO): NO